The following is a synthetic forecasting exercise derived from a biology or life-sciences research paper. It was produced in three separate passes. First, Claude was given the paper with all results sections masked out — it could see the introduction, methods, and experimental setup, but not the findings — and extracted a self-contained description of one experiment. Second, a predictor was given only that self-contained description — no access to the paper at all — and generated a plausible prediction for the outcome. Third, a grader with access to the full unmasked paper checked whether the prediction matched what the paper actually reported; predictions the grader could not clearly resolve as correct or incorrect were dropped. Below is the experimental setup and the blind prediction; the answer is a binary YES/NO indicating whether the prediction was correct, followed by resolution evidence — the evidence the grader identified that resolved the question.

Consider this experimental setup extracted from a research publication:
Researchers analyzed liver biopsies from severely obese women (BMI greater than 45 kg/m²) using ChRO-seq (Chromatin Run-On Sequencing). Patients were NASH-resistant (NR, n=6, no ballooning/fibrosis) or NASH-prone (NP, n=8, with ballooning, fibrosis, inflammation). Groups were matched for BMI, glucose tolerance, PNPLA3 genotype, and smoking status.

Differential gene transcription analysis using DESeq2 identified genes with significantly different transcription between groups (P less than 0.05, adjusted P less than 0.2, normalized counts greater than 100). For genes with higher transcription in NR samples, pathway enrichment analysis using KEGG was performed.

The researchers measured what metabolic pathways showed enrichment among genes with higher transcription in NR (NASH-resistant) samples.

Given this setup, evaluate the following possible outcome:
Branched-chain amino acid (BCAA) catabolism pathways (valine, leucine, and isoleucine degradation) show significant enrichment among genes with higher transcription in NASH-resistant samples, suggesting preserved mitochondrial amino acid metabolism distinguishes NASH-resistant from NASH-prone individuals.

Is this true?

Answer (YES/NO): NO